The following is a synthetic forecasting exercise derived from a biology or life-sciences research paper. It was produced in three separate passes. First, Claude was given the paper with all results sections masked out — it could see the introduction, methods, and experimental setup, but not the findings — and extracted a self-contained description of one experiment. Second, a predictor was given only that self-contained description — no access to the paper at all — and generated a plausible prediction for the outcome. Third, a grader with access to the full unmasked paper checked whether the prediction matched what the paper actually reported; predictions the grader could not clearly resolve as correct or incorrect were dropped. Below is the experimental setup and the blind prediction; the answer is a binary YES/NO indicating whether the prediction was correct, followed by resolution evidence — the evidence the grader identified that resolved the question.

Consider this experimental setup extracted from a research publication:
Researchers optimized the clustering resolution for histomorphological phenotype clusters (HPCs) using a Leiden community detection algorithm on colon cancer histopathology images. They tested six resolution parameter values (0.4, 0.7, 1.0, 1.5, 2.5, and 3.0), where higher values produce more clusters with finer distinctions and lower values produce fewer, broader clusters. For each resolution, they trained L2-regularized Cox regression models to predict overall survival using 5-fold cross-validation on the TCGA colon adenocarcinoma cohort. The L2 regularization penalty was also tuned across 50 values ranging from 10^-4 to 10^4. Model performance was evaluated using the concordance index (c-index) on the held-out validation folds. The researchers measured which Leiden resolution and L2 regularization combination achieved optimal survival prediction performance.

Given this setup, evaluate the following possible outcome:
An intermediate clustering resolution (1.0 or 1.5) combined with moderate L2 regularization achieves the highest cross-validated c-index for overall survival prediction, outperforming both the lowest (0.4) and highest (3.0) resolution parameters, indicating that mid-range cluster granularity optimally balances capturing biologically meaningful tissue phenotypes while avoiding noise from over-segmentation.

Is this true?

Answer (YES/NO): YES